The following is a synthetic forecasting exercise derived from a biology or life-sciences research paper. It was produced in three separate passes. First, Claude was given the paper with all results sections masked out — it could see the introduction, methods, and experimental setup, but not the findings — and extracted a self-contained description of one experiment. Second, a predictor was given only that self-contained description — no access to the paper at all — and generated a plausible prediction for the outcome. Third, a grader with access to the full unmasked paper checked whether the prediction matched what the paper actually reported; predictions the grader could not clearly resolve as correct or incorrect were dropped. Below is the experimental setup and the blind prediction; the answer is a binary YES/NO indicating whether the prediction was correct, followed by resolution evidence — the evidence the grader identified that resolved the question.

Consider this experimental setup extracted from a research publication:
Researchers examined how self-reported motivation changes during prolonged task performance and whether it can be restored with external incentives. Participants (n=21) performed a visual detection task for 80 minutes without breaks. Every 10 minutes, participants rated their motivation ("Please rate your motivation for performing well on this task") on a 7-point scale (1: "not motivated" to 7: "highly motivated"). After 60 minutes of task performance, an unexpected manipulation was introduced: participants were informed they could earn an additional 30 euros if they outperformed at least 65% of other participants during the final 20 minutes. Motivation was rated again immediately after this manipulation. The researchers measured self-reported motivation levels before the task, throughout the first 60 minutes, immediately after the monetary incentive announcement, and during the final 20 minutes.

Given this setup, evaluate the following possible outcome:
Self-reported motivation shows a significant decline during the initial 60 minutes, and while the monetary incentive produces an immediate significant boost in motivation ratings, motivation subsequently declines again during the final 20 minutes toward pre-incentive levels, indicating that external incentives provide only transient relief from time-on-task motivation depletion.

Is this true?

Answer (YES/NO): NO